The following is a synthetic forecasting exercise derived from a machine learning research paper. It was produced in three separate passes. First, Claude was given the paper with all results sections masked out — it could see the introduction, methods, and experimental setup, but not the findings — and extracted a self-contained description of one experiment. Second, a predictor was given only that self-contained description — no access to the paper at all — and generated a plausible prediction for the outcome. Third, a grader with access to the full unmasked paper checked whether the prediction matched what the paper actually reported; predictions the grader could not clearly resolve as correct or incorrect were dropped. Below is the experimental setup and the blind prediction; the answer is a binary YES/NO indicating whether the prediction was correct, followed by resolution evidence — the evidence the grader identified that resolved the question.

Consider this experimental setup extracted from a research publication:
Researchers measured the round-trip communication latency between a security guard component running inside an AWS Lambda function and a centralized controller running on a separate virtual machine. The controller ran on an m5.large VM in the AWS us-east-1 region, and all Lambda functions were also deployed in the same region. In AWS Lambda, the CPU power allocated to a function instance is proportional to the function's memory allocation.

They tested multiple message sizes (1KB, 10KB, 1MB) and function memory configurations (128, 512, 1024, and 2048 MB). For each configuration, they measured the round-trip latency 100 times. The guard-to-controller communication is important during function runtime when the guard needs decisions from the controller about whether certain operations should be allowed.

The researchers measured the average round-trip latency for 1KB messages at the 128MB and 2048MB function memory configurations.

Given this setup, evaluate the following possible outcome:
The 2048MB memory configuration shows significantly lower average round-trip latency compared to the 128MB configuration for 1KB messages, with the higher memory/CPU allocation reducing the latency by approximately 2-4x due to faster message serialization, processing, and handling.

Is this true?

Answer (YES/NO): NO